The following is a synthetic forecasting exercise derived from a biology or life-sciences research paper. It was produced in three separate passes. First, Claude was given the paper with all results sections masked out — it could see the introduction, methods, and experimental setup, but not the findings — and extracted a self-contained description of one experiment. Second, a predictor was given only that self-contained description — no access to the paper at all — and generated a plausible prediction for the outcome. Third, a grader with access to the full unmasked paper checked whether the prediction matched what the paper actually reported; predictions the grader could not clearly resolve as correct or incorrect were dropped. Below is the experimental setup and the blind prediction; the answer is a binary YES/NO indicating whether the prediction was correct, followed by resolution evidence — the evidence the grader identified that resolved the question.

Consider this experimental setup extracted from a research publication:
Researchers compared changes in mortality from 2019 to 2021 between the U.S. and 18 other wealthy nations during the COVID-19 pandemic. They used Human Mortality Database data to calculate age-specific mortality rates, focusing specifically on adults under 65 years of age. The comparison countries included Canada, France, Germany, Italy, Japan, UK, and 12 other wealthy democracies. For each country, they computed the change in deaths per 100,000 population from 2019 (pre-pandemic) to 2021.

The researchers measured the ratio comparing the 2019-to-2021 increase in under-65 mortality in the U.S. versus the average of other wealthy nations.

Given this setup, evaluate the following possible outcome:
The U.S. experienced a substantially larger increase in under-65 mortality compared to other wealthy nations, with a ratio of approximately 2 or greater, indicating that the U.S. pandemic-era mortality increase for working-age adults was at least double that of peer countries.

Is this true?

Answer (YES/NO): YES